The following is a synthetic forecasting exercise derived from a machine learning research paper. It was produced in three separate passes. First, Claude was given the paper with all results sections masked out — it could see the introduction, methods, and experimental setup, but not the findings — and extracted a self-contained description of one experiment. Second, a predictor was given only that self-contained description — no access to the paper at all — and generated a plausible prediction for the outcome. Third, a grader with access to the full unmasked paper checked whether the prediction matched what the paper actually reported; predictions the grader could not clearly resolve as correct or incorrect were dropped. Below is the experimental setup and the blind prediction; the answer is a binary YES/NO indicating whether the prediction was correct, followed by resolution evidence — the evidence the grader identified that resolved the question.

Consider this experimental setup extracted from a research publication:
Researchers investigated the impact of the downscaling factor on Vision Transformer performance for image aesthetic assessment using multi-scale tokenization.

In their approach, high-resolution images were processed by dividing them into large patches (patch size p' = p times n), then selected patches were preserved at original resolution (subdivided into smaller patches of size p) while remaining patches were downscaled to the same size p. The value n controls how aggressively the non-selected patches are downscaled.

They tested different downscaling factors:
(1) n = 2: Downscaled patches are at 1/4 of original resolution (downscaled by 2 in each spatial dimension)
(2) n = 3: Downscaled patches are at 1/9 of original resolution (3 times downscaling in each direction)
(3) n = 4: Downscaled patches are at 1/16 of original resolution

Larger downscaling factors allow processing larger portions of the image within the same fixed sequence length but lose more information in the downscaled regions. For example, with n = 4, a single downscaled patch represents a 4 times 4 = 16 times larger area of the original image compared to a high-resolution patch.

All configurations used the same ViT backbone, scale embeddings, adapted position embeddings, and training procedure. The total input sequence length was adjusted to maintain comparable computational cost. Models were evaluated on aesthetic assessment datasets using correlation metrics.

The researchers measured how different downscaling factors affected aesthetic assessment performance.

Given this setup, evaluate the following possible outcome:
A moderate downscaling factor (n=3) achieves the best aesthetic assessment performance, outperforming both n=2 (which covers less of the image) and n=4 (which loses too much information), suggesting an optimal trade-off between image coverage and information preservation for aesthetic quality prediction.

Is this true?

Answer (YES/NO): NO